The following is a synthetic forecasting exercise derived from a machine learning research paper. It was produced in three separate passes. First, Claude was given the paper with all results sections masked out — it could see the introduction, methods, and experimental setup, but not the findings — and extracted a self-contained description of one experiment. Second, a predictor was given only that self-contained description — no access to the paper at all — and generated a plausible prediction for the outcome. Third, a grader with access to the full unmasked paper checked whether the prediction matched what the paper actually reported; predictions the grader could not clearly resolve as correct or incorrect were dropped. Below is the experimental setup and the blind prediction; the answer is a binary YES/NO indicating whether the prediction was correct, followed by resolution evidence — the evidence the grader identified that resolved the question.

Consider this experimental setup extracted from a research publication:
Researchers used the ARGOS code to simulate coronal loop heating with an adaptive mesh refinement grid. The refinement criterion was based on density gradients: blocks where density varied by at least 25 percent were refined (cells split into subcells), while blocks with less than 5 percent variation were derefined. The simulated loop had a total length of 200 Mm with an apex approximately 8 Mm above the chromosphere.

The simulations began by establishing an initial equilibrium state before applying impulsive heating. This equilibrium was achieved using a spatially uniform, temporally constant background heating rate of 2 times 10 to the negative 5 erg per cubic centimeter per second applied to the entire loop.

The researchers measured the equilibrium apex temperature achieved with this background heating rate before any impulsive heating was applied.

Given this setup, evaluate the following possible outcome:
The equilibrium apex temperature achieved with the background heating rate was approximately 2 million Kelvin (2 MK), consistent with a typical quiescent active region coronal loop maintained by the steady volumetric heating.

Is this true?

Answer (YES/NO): NO